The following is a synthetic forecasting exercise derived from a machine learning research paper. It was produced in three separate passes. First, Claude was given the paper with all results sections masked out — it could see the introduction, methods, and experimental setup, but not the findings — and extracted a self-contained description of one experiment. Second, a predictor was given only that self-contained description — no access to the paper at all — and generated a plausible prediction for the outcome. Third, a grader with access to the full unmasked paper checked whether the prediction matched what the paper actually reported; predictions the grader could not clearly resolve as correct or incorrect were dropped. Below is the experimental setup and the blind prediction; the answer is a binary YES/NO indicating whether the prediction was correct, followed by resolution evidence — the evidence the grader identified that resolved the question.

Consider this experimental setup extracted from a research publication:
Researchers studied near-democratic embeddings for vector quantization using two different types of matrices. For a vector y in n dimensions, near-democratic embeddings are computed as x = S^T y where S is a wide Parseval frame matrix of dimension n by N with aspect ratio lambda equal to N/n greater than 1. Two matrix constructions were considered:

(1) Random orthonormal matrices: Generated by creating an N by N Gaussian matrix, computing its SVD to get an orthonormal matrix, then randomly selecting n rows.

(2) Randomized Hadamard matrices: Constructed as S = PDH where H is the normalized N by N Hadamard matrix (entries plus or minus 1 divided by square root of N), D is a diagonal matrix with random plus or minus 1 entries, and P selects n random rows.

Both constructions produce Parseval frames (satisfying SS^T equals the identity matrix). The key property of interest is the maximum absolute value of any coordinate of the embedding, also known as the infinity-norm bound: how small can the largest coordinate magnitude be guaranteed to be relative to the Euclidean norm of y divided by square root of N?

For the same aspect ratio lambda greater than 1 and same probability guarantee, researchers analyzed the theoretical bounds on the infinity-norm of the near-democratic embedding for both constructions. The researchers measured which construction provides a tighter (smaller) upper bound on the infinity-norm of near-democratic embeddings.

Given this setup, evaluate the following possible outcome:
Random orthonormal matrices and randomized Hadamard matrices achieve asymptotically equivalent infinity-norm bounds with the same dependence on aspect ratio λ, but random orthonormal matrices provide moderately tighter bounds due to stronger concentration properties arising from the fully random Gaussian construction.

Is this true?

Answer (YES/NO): NO